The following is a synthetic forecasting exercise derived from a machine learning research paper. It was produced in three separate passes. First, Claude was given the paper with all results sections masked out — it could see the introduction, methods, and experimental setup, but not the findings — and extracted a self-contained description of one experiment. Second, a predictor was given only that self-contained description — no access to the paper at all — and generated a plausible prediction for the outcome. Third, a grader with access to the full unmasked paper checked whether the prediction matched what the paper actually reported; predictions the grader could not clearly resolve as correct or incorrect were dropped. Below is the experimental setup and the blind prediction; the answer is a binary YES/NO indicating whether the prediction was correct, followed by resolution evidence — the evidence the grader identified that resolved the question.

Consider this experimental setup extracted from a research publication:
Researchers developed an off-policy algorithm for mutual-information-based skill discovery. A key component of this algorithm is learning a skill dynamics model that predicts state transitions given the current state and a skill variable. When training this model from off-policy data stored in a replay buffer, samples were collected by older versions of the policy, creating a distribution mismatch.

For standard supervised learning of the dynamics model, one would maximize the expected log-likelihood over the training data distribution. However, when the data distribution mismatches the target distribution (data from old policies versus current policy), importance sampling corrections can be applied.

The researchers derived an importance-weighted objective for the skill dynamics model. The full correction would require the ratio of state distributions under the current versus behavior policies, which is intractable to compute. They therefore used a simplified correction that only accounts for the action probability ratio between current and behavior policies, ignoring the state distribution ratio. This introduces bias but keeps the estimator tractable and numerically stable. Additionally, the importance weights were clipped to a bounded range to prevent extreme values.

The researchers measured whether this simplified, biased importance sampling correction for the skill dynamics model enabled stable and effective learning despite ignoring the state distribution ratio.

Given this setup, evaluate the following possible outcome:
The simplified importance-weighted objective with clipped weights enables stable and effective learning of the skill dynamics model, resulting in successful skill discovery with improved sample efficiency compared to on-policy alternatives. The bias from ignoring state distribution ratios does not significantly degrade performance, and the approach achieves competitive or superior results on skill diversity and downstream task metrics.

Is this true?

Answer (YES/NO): YES